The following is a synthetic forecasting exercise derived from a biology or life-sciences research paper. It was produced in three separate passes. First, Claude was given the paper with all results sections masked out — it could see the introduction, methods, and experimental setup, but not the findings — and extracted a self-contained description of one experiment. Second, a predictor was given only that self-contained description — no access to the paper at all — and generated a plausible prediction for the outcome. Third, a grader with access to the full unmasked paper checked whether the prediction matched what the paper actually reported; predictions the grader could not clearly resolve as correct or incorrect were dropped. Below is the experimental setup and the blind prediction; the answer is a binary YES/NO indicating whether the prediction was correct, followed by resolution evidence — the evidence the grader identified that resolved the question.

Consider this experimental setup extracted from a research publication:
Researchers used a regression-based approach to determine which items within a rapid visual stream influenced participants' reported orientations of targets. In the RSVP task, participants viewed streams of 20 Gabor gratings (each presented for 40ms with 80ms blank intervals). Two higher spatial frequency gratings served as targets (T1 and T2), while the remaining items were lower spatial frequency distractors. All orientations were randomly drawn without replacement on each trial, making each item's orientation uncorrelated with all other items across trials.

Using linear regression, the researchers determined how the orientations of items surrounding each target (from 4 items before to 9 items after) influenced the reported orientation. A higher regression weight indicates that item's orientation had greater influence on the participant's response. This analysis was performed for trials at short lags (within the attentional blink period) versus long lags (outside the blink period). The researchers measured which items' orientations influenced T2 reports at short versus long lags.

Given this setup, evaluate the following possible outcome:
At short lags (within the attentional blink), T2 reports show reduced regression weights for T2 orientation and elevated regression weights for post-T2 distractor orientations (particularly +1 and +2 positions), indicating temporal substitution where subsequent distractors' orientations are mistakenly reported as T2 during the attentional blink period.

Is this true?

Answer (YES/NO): NO